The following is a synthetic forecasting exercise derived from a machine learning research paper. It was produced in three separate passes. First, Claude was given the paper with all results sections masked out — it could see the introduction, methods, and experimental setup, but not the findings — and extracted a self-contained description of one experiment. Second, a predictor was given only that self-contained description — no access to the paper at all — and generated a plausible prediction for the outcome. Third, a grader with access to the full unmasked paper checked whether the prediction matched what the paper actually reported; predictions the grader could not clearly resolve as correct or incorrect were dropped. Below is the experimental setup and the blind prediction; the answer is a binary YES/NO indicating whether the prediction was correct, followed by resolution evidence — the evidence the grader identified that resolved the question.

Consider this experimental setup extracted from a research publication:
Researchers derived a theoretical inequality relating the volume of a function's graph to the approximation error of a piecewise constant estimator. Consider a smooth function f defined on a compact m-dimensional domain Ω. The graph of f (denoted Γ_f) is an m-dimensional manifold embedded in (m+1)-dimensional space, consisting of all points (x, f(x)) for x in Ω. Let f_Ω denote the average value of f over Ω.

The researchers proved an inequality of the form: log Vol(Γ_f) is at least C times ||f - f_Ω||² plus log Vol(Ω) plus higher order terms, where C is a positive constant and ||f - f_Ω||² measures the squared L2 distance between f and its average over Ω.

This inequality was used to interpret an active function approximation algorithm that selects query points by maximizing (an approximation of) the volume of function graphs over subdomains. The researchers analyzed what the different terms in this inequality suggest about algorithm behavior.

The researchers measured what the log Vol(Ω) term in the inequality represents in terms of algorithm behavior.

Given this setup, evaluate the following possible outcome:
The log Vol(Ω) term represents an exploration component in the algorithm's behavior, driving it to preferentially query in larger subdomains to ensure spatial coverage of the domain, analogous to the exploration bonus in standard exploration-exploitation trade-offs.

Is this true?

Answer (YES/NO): YES